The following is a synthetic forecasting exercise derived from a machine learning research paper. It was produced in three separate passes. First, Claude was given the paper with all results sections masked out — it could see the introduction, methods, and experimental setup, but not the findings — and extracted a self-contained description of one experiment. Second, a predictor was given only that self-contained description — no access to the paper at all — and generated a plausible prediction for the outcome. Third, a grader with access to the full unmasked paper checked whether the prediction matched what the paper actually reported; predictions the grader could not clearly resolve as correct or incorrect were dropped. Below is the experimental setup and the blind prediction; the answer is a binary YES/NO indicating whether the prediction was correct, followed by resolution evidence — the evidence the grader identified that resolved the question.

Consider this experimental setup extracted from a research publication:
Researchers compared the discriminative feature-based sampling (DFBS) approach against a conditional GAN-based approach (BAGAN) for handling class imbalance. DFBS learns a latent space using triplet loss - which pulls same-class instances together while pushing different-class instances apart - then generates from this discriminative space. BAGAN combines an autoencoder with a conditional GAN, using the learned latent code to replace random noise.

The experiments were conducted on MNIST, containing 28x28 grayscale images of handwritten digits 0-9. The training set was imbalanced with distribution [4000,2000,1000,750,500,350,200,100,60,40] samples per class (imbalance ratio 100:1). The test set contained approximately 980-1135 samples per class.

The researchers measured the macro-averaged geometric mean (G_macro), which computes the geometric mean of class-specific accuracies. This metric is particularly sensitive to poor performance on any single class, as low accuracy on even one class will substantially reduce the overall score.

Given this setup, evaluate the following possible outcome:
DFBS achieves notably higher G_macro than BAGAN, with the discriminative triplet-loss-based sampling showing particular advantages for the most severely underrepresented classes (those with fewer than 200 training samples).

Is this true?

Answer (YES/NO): NO